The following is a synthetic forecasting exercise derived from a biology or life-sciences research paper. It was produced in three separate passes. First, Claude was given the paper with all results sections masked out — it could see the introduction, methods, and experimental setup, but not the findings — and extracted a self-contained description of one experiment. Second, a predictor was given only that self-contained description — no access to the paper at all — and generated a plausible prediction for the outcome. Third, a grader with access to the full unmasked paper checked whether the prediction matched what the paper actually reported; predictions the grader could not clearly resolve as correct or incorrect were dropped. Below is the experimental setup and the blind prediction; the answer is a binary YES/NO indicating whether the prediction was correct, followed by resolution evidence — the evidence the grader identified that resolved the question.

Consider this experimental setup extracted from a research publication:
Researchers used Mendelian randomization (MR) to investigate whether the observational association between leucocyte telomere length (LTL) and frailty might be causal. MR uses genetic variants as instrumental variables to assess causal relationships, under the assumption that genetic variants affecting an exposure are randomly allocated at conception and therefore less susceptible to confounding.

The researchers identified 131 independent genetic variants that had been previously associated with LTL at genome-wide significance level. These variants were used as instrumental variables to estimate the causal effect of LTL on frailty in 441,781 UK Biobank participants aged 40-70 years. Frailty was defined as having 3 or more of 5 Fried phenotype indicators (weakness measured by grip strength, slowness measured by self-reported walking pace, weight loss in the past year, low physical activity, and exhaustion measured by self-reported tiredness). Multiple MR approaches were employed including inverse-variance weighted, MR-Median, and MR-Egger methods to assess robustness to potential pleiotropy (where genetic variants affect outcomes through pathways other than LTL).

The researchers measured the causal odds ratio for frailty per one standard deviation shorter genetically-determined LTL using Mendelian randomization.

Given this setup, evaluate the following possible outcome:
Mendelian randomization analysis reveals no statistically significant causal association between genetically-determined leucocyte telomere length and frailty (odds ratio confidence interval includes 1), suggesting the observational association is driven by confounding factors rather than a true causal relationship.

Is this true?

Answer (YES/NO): NO